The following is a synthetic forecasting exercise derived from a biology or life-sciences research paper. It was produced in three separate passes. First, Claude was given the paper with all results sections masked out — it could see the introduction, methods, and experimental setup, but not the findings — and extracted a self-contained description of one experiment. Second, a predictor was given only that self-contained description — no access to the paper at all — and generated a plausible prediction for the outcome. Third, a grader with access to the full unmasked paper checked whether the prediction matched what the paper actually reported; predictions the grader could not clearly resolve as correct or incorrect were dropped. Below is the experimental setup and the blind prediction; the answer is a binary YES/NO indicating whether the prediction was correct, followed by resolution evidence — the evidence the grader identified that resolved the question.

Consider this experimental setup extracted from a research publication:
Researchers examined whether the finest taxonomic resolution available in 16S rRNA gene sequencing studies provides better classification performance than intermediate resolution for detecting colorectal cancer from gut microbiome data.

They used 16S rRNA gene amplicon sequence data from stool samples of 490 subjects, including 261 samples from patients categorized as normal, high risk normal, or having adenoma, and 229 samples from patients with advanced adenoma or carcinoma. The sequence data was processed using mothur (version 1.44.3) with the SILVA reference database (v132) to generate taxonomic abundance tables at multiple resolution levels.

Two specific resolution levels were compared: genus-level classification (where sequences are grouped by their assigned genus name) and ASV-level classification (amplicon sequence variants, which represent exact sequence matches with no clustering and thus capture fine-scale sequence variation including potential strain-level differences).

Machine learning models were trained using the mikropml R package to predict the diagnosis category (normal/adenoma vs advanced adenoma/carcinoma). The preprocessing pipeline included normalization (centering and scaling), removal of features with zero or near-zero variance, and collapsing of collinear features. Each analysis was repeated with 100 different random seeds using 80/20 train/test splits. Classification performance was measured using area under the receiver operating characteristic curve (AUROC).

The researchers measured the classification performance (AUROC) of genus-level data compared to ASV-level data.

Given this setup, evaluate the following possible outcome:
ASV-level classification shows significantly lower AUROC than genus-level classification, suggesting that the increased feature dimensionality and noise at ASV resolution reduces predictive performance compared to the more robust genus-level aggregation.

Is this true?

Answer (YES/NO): YES